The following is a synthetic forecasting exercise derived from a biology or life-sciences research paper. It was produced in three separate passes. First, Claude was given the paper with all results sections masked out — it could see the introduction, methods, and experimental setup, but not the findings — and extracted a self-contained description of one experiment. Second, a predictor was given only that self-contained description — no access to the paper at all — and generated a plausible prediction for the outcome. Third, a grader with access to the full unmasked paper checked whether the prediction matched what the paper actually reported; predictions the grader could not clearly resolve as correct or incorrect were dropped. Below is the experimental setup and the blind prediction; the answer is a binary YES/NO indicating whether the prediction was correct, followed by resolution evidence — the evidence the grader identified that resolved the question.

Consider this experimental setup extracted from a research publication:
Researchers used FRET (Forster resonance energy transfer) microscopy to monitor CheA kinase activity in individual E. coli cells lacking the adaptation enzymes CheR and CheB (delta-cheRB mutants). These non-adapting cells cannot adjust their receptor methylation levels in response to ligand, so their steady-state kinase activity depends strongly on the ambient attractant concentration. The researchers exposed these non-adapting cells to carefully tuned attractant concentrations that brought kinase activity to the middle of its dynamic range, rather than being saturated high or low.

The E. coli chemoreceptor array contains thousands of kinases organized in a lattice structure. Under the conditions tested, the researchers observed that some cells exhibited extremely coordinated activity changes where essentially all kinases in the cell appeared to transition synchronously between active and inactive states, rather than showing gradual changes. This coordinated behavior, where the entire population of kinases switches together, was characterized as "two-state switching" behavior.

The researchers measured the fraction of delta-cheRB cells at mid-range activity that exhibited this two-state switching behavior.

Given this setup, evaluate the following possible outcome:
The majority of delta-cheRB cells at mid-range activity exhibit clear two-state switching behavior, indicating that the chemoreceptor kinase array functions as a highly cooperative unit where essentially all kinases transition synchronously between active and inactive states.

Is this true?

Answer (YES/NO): NO